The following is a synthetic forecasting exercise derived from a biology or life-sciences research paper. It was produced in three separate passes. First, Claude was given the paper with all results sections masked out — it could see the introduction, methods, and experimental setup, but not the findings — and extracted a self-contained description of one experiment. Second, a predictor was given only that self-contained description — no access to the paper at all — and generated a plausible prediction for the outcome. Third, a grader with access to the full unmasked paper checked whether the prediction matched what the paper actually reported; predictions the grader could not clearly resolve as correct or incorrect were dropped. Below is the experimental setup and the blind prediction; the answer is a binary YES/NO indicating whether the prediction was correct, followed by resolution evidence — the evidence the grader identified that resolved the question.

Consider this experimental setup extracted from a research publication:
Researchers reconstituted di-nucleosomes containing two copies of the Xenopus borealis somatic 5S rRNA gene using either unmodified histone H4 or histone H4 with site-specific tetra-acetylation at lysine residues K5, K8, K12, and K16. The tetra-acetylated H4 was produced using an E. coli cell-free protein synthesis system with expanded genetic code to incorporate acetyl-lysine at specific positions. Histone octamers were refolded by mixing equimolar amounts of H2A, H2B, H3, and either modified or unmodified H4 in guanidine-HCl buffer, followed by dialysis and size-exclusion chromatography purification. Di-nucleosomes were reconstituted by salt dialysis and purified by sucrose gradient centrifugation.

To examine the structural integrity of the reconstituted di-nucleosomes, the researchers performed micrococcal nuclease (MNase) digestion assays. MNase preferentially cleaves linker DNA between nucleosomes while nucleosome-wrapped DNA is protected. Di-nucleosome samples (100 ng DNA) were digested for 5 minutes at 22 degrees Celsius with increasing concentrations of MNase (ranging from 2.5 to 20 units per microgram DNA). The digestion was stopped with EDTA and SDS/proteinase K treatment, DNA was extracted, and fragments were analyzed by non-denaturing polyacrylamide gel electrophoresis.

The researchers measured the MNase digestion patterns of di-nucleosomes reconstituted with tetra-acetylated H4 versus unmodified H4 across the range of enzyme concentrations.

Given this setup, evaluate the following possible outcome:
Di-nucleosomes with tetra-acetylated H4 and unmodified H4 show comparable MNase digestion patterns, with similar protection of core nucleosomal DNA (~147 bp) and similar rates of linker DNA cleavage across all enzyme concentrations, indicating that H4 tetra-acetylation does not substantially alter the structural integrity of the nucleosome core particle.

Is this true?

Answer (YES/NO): YES